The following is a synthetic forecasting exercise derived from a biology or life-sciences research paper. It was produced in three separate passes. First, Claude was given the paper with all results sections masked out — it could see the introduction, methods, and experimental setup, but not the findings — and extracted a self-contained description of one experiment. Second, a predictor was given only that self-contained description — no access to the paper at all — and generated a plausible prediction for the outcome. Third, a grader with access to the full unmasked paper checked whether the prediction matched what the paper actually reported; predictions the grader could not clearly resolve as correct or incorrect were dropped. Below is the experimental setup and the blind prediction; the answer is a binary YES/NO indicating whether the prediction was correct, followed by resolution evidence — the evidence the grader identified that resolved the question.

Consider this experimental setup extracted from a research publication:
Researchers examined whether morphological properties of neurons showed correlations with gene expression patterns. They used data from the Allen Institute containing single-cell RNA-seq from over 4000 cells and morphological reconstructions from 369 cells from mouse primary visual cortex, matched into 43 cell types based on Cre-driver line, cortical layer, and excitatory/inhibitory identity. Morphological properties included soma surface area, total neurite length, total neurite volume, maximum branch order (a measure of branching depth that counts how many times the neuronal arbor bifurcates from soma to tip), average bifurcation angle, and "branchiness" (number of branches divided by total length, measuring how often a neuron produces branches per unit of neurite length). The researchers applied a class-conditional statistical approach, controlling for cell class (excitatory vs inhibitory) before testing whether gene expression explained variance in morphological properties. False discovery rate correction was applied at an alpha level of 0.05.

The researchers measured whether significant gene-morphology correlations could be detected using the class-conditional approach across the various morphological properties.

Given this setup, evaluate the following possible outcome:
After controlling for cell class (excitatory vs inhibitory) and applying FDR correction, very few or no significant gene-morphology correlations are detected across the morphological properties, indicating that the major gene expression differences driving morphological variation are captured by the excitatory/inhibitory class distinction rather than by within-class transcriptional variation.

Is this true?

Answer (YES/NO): NO